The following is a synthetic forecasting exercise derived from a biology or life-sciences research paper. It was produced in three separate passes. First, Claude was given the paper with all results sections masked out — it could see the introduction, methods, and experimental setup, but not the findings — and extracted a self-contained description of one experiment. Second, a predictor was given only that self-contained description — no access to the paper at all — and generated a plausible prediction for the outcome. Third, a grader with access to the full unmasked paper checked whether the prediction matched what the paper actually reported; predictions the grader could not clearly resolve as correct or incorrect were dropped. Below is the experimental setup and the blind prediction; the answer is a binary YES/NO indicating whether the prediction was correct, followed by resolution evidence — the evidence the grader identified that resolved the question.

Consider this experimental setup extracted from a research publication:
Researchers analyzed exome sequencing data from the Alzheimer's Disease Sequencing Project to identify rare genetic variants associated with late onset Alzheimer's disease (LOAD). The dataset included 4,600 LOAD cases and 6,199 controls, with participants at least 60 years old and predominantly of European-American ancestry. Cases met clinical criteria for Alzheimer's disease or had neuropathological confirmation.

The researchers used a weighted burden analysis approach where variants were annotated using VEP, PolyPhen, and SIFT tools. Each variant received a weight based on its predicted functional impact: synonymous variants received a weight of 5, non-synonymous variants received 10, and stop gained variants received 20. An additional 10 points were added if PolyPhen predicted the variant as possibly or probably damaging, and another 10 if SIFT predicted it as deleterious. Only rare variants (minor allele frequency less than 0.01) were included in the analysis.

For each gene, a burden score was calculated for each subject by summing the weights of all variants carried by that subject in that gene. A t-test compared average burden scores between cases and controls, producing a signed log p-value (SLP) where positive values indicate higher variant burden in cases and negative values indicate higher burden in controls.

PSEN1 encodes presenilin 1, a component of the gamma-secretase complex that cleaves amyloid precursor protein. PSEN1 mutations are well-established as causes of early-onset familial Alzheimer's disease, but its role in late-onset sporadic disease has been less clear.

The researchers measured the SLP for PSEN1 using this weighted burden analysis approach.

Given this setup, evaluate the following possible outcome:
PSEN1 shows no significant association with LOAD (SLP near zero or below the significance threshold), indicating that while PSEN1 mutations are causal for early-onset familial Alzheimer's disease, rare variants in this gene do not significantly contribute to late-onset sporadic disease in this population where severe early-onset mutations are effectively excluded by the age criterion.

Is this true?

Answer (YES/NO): NO